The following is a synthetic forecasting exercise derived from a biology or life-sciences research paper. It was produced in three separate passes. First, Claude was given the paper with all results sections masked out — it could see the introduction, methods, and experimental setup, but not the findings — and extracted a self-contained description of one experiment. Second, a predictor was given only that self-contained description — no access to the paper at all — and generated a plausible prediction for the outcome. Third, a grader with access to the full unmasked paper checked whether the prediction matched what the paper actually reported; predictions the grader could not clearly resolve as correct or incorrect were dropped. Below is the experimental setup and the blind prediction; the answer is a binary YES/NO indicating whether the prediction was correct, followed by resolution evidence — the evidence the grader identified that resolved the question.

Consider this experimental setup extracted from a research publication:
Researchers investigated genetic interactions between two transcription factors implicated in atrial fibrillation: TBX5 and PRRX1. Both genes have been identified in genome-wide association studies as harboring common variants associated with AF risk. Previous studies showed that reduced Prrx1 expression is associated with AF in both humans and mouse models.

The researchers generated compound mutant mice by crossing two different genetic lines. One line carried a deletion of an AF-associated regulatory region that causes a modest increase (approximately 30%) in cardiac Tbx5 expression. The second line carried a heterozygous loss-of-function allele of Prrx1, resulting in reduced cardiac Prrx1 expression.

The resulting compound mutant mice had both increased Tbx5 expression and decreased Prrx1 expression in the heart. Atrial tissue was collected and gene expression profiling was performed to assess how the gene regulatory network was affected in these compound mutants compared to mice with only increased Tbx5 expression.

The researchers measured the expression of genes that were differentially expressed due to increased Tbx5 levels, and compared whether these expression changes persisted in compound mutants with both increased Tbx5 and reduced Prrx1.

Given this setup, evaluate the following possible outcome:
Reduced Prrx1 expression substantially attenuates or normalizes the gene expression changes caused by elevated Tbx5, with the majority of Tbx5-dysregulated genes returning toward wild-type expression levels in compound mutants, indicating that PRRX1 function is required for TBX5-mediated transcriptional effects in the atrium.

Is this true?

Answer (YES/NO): NO